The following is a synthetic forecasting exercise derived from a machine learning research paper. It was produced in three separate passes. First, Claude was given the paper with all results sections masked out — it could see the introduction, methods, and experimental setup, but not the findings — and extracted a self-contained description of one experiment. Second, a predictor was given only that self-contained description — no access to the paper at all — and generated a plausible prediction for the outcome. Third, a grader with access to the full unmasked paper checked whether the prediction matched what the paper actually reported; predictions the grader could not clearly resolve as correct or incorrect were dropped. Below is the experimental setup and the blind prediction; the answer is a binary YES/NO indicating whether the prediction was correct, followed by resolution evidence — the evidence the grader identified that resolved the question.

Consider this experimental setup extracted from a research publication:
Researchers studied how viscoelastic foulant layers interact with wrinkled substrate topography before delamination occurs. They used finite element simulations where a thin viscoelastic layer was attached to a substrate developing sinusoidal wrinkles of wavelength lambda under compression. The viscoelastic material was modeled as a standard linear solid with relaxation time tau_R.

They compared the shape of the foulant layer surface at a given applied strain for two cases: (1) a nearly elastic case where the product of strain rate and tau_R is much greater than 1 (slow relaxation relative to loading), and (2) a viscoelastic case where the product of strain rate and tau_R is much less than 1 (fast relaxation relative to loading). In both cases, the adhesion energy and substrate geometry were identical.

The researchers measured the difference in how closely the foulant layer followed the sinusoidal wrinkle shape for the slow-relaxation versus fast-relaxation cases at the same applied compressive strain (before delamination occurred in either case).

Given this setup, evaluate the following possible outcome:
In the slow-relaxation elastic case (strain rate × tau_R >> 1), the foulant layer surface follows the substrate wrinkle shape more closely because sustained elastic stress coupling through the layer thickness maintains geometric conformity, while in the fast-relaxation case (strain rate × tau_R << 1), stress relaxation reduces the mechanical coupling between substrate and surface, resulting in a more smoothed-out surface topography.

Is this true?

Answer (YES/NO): NO